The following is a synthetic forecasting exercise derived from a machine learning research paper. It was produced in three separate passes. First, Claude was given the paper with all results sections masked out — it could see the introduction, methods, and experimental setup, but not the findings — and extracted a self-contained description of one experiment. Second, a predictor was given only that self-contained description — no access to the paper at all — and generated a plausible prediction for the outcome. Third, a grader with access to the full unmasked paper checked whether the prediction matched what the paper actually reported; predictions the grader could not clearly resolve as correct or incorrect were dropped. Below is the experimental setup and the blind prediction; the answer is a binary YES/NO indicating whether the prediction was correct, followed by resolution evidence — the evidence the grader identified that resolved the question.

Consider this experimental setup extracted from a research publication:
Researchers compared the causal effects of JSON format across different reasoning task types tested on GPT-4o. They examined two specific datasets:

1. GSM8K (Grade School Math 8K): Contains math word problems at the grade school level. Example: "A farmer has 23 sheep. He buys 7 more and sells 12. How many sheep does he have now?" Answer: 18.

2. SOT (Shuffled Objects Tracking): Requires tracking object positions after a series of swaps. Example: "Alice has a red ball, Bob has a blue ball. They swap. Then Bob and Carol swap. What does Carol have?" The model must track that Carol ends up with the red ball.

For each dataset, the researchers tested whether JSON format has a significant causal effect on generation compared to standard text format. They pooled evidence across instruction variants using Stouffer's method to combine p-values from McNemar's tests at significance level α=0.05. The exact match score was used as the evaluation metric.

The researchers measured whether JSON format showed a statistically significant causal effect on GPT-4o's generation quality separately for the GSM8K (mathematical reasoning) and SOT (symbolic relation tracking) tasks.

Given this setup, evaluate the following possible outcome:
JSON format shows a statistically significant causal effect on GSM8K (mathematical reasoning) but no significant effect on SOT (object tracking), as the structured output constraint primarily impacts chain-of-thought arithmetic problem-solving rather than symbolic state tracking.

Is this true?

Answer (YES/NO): NO